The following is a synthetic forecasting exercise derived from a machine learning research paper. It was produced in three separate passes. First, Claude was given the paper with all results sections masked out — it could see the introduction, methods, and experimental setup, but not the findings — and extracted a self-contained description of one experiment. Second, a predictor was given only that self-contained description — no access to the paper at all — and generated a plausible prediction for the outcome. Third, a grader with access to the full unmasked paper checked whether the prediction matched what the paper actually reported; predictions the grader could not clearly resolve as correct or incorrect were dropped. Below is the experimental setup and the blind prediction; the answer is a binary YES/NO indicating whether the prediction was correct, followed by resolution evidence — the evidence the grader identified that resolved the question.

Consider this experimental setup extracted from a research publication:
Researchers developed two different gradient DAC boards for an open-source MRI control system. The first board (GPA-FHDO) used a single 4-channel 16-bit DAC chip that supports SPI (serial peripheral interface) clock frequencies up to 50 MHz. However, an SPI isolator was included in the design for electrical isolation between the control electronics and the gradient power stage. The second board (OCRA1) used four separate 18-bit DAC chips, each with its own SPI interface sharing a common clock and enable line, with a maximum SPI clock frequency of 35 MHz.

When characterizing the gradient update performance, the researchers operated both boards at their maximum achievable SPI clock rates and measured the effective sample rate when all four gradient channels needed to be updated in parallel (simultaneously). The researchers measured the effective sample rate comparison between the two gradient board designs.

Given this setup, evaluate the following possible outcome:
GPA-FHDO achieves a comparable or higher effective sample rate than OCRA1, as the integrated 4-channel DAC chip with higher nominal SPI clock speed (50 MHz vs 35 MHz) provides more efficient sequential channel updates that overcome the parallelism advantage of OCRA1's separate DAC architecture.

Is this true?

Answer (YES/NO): NO